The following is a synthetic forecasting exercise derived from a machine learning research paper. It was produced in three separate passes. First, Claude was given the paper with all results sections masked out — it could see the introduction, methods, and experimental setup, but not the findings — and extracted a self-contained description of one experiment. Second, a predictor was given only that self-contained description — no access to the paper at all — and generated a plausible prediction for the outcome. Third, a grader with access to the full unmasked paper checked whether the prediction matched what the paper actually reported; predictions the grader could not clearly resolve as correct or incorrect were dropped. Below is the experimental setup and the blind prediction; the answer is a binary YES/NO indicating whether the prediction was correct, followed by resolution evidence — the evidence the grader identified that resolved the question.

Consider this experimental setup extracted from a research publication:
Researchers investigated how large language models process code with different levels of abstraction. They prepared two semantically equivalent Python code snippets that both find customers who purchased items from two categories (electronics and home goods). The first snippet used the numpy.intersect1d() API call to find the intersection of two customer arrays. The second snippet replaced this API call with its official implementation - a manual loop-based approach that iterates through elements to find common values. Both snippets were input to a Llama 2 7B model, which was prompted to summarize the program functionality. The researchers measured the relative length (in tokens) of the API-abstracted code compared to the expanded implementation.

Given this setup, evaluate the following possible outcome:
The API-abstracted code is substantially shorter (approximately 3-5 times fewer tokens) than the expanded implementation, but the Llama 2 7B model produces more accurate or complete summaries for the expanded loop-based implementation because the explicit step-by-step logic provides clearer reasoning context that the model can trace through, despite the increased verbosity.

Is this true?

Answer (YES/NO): NO